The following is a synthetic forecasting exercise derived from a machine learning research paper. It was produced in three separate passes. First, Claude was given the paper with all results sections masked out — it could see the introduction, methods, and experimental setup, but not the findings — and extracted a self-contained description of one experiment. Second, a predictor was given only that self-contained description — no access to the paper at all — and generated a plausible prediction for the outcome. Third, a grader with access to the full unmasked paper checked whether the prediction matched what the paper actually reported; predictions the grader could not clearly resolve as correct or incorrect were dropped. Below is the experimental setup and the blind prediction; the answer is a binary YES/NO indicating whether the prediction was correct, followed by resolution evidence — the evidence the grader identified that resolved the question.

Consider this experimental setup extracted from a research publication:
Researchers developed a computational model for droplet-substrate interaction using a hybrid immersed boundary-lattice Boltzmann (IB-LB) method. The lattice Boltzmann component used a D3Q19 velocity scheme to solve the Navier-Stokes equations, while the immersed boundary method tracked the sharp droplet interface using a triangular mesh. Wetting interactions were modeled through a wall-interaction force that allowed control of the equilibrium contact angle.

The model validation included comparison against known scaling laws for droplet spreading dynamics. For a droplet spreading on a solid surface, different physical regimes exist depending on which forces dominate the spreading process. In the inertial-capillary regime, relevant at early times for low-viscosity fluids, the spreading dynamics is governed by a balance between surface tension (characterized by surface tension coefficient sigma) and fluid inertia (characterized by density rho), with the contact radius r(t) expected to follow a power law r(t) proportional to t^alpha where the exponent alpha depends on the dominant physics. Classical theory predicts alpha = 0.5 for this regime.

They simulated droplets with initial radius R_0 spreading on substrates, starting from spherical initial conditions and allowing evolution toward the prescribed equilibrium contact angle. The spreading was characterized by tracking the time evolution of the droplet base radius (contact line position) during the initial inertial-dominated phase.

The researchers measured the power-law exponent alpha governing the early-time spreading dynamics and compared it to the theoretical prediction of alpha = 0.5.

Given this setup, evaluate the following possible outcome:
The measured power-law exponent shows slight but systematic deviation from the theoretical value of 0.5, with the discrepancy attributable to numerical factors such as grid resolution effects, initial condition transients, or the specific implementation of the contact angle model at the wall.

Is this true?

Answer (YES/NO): NO